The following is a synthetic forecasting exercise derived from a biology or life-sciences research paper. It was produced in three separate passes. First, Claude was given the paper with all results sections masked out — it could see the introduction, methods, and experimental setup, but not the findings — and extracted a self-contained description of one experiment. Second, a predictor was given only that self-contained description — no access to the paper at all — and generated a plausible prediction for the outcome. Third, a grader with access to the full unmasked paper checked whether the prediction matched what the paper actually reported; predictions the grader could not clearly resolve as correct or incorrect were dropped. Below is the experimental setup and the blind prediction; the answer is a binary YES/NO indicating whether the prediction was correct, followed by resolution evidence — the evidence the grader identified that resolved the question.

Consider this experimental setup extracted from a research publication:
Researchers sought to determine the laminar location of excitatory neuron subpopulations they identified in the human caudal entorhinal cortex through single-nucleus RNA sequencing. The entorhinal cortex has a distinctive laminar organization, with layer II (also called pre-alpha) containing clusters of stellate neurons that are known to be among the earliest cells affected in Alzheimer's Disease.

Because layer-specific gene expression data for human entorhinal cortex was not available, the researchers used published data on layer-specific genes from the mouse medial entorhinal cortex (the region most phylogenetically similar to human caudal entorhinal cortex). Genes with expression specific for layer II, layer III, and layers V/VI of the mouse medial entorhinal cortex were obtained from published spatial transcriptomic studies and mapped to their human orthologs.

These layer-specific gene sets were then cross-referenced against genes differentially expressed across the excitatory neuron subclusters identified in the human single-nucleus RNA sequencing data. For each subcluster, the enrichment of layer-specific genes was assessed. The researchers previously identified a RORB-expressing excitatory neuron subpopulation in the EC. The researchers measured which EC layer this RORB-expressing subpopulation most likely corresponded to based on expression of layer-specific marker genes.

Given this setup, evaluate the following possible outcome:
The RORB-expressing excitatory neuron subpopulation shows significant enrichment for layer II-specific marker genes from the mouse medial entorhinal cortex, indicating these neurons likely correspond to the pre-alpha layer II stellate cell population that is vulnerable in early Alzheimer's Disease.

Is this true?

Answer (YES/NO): YES